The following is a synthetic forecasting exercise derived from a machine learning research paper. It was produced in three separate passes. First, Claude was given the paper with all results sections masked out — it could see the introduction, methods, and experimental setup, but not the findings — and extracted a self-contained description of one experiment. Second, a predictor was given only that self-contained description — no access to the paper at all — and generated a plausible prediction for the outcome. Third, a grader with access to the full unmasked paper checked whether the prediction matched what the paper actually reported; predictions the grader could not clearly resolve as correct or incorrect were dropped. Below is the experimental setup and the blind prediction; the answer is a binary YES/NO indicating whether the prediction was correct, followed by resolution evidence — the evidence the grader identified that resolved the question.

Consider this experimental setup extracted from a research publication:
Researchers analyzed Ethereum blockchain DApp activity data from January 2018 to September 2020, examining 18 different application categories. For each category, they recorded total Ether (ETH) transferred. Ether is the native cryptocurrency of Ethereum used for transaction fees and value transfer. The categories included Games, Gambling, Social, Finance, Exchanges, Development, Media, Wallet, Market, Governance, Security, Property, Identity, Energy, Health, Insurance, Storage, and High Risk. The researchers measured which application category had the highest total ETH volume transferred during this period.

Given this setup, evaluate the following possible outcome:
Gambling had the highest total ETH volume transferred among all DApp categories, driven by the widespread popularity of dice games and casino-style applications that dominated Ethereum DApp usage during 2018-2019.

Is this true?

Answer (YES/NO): NO